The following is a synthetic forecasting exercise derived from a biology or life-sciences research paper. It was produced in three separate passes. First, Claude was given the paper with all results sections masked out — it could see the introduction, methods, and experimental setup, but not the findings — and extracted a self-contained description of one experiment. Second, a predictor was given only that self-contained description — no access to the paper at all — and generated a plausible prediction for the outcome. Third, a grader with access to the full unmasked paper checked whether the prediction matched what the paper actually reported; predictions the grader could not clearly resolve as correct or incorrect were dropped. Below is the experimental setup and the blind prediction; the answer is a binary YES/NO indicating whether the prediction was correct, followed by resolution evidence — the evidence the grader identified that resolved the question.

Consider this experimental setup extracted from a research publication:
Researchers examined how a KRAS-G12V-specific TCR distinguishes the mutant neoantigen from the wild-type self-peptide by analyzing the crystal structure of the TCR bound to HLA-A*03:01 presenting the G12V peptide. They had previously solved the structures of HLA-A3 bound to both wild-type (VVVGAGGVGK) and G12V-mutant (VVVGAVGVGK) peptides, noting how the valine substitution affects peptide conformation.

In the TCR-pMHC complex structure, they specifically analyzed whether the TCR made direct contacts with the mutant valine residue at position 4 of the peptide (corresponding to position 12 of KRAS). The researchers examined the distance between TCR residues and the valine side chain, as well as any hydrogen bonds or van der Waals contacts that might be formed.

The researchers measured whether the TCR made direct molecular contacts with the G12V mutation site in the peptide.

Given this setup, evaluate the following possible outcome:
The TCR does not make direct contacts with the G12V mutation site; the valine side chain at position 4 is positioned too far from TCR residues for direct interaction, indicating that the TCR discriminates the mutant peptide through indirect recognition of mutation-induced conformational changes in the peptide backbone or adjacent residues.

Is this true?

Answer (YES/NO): NO